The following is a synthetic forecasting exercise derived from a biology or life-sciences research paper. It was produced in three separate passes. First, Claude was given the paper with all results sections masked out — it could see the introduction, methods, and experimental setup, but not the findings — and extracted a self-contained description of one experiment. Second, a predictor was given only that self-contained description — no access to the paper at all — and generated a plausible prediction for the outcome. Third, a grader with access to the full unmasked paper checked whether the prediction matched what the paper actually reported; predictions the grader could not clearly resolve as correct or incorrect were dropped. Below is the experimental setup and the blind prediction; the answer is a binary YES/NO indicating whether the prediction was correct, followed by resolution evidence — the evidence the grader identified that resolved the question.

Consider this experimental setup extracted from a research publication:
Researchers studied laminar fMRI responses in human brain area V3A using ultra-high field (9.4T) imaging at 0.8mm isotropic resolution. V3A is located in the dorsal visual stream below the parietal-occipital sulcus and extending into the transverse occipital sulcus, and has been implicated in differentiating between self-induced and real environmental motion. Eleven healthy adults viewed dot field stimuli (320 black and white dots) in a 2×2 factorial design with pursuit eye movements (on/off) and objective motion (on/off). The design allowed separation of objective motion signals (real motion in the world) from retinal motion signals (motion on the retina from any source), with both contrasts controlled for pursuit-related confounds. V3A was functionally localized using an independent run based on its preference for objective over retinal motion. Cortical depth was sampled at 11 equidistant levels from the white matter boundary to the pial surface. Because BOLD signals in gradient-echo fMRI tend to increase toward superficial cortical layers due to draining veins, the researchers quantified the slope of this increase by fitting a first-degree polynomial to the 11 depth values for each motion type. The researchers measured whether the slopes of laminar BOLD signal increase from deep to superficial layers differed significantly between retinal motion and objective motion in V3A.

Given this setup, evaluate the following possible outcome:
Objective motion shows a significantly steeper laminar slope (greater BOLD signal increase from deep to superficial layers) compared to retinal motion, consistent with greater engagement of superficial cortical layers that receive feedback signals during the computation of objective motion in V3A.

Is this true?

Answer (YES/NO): YES